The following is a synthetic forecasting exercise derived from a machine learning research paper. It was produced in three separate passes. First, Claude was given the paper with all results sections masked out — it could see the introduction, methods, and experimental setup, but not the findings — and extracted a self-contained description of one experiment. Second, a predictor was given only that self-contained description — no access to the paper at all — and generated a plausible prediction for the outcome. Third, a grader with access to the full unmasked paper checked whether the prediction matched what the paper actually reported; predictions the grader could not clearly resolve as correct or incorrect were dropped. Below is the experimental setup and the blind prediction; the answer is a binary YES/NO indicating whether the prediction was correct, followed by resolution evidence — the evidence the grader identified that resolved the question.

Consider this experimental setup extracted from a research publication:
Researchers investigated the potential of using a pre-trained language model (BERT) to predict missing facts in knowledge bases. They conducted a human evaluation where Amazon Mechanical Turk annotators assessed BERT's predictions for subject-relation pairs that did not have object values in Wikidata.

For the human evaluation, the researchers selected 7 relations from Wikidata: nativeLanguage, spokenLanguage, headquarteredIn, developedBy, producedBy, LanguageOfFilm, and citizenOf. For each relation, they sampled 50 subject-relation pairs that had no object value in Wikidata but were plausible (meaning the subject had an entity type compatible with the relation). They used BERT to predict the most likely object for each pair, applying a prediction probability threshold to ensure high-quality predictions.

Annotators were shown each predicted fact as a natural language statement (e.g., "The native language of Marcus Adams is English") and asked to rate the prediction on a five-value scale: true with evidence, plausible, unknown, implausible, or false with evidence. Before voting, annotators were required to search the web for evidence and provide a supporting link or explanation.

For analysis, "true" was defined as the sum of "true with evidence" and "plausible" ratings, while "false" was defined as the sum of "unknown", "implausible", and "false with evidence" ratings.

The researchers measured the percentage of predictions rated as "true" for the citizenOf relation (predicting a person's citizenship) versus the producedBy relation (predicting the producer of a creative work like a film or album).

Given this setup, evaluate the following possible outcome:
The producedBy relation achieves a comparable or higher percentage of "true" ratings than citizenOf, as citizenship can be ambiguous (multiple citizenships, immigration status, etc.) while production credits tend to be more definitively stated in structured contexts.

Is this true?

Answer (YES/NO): NO